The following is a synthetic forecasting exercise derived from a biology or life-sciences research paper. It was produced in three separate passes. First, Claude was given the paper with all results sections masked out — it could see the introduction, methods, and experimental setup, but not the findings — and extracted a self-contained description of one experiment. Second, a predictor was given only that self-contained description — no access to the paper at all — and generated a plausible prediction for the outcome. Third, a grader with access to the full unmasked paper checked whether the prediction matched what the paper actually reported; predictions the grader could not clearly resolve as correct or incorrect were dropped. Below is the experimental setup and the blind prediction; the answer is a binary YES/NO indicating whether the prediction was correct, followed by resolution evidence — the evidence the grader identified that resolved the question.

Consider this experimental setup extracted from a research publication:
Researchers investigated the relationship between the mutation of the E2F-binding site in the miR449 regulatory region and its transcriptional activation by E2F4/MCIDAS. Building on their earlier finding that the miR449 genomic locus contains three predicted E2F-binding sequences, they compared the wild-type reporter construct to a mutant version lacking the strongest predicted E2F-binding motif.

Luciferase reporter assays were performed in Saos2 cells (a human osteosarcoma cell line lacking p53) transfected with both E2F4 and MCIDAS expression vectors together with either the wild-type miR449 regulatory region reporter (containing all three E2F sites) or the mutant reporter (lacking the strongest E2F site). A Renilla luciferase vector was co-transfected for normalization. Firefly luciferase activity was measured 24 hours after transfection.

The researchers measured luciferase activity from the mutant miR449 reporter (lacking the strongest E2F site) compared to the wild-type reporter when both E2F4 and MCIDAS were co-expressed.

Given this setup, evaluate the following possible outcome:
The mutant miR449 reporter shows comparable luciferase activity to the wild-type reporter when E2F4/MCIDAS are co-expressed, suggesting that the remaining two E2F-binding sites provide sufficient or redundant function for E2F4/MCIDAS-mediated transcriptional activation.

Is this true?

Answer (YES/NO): NO